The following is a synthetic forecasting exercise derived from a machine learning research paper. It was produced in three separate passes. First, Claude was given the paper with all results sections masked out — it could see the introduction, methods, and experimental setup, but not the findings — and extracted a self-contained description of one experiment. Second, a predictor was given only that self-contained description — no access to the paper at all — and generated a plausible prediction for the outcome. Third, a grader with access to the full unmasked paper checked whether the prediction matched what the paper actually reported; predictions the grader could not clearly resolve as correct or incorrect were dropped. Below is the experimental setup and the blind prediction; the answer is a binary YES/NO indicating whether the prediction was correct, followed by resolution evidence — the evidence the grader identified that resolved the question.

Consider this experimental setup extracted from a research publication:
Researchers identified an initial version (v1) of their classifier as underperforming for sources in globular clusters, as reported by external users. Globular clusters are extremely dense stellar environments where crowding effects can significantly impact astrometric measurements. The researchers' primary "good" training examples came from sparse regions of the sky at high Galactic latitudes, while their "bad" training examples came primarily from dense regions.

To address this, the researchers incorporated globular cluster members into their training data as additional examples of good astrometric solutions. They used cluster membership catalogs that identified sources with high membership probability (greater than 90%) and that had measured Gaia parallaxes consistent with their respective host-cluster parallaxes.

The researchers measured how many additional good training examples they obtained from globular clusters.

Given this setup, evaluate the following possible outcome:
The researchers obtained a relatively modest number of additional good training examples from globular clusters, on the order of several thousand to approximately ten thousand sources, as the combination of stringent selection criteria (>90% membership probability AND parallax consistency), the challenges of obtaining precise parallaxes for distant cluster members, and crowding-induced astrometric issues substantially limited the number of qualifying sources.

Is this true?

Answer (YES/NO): NO